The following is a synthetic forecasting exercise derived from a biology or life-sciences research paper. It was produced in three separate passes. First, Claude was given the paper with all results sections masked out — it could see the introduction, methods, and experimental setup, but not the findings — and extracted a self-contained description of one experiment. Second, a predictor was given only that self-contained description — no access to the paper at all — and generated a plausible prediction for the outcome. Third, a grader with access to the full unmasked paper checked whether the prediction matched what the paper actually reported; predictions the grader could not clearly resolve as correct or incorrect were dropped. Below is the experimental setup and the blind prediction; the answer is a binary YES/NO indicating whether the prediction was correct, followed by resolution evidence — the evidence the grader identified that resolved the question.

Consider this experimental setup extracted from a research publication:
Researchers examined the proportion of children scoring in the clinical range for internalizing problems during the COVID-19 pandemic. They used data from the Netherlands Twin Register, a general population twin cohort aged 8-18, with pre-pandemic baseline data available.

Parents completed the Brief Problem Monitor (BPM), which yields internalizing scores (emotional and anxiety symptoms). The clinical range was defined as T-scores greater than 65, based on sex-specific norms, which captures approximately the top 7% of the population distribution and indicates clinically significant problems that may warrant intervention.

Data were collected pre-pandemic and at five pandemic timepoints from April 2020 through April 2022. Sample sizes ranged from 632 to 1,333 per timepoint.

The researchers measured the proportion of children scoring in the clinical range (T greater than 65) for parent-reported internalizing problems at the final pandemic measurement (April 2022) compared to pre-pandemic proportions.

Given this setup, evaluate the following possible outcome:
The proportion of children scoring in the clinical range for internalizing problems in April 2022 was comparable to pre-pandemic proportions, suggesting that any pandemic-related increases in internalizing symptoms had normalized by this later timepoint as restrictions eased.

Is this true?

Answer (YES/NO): NO